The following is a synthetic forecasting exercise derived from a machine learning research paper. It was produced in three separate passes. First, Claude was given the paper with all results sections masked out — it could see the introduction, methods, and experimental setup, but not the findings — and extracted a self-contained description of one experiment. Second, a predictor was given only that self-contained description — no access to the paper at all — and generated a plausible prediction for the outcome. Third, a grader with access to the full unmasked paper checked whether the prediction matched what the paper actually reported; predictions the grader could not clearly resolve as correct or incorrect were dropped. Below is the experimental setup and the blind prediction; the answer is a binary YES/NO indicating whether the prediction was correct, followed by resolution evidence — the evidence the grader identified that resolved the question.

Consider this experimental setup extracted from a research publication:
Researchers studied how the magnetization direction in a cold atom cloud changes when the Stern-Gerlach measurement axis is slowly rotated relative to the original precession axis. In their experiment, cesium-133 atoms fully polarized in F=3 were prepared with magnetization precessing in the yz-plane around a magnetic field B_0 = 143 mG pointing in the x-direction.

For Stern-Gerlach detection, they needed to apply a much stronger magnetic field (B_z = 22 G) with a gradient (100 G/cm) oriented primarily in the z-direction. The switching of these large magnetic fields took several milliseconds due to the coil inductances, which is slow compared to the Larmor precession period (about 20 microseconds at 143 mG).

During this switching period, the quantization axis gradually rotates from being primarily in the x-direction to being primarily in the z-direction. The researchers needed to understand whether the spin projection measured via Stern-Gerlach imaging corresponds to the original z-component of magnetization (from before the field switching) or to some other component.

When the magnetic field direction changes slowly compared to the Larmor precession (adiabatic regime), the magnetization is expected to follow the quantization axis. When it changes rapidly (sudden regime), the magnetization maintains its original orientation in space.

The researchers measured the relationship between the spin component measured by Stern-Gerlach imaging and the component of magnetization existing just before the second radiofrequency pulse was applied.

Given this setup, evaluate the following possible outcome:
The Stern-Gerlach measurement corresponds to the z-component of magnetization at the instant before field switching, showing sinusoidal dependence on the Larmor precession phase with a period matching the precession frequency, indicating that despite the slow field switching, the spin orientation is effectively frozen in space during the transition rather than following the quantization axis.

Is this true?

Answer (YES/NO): NO